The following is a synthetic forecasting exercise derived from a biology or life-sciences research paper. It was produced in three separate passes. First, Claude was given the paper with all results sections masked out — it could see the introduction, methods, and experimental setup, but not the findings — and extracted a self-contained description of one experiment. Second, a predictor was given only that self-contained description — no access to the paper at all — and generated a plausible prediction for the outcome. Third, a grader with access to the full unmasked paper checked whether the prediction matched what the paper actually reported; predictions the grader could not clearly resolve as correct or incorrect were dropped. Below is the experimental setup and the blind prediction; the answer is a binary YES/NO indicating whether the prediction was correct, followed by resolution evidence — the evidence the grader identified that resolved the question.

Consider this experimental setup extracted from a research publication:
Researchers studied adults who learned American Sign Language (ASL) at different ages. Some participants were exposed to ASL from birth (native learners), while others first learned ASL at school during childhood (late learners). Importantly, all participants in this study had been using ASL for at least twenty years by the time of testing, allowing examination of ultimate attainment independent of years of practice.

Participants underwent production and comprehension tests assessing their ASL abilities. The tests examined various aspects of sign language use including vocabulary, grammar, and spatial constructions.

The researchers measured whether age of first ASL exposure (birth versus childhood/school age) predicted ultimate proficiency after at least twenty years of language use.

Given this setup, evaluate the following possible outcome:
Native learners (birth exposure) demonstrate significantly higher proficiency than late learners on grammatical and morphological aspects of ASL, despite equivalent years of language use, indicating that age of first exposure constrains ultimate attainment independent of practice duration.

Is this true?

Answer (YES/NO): YES